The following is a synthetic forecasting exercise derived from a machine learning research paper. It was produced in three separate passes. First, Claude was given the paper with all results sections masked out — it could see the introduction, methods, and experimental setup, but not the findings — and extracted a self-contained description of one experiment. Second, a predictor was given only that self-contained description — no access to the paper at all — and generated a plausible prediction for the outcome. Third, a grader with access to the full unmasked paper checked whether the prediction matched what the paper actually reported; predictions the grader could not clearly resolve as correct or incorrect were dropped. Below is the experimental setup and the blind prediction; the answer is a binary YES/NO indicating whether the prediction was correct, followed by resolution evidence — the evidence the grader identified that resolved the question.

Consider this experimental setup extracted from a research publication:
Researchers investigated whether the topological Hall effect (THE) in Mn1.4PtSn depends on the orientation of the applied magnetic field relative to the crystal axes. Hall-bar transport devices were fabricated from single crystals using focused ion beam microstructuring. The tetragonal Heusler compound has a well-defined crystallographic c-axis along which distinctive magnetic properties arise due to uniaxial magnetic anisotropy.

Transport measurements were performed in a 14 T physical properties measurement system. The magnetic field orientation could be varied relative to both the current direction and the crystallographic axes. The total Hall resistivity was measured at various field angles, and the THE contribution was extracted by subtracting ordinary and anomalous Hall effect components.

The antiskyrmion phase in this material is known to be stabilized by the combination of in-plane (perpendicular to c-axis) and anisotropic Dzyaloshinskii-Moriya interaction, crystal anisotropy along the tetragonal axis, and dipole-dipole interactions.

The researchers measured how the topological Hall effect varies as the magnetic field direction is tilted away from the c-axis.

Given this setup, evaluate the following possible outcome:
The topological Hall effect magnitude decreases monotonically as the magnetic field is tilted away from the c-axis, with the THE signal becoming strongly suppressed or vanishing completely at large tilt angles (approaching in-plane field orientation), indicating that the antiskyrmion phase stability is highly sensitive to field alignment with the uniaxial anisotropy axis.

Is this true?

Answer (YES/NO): YES